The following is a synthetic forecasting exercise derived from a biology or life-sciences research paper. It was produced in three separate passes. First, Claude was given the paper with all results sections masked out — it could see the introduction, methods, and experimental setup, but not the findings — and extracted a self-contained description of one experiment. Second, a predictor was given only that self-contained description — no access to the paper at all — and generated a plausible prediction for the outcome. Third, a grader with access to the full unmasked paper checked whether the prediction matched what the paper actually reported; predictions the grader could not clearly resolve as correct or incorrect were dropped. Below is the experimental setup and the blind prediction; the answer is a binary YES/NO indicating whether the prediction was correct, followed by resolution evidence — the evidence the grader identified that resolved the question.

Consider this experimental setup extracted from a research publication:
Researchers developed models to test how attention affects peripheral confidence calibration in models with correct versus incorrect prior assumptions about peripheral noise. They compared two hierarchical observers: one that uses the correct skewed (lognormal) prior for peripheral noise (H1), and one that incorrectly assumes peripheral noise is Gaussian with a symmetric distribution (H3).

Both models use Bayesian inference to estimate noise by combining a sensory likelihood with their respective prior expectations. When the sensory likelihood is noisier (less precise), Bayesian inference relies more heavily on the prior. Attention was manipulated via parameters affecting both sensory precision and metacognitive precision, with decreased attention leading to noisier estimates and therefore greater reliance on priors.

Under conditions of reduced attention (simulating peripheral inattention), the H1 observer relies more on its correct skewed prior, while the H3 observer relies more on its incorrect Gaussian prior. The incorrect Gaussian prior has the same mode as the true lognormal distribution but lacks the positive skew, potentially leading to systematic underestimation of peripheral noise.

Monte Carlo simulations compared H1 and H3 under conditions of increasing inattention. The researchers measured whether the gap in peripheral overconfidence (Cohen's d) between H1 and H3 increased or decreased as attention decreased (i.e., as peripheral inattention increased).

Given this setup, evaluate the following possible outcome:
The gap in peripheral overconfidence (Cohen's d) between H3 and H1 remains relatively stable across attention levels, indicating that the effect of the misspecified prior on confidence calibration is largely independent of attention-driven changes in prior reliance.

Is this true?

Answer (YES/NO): NO